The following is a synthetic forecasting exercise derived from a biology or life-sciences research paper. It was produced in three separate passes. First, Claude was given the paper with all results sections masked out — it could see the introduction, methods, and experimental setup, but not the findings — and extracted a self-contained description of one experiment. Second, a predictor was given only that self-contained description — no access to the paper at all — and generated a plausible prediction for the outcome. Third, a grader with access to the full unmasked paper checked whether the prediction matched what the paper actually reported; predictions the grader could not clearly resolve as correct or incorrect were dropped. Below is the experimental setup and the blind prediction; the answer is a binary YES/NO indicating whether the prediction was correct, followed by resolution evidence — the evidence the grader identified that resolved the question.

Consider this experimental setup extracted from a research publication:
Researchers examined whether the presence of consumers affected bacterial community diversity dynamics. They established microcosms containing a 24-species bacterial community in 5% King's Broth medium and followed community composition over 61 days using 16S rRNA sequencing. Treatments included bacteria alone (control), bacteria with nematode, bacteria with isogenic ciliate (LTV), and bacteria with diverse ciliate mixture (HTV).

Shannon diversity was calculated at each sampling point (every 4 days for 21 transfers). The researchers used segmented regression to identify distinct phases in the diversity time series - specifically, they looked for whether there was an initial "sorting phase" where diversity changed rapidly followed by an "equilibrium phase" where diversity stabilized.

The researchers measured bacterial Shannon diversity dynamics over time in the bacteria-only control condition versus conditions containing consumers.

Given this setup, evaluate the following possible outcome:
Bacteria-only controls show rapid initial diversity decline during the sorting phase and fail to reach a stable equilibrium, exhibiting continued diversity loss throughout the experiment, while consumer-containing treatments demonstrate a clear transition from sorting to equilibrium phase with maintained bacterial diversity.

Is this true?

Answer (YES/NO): NO